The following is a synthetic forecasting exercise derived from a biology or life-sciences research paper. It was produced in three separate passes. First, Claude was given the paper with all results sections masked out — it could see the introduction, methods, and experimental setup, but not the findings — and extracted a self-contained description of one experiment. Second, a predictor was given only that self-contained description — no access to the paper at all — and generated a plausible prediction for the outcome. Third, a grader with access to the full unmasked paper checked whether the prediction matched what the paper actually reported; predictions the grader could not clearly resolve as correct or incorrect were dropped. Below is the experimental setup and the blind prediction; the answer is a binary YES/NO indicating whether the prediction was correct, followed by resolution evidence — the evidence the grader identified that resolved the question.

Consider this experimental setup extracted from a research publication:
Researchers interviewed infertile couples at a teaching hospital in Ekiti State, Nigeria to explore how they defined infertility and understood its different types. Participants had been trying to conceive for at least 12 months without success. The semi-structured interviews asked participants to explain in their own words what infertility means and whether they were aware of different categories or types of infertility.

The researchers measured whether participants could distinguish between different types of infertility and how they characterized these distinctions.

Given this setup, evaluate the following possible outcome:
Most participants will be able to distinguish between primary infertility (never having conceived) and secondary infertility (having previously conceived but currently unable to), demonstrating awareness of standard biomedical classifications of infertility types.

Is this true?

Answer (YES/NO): YES